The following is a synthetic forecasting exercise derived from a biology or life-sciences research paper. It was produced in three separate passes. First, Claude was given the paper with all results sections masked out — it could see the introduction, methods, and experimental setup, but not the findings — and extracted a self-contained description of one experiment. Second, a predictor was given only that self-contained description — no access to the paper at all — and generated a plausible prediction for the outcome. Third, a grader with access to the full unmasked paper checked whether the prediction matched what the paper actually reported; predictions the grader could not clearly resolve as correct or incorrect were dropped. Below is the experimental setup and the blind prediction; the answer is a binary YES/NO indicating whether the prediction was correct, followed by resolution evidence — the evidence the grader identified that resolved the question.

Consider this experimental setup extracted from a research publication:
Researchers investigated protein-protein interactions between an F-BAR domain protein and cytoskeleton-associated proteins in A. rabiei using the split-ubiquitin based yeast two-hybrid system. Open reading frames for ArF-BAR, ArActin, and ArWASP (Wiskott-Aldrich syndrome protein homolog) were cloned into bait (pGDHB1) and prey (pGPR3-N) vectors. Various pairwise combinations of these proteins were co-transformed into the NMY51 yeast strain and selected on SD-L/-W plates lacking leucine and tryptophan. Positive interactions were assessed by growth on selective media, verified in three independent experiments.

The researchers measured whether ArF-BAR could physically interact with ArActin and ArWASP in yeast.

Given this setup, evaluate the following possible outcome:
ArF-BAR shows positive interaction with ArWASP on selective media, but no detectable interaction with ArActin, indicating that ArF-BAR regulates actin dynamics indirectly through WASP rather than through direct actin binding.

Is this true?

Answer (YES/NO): YES